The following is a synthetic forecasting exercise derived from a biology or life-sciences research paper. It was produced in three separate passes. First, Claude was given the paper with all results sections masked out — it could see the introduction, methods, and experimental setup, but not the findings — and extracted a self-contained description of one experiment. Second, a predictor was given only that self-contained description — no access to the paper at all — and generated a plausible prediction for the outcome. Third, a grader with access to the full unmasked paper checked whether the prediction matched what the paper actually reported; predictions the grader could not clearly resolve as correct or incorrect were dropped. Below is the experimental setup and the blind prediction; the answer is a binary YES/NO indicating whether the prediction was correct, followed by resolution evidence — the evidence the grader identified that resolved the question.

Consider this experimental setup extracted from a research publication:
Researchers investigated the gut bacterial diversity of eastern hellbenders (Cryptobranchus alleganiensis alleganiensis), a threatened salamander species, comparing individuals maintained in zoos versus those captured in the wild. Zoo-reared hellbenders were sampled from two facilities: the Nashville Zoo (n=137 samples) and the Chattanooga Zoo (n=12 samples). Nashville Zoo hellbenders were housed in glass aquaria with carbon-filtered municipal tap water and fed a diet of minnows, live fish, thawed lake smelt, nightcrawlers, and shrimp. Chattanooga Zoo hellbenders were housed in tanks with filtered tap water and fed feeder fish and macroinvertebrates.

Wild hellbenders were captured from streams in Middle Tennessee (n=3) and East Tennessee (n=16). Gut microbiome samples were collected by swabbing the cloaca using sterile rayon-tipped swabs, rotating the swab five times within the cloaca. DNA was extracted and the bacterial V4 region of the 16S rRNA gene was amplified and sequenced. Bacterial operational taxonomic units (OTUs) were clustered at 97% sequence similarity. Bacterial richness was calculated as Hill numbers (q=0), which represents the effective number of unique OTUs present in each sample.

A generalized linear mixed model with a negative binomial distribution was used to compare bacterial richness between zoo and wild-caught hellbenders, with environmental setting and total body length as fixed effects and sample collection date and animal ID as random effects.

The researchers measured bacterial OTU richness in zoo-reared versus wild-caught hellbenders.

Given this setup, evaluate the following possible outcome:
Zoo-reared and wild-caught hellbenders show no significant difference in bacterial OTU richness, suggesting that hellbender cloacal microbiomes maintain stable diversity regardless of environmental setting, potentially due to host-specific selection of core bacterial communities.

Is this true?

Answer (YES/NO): NO